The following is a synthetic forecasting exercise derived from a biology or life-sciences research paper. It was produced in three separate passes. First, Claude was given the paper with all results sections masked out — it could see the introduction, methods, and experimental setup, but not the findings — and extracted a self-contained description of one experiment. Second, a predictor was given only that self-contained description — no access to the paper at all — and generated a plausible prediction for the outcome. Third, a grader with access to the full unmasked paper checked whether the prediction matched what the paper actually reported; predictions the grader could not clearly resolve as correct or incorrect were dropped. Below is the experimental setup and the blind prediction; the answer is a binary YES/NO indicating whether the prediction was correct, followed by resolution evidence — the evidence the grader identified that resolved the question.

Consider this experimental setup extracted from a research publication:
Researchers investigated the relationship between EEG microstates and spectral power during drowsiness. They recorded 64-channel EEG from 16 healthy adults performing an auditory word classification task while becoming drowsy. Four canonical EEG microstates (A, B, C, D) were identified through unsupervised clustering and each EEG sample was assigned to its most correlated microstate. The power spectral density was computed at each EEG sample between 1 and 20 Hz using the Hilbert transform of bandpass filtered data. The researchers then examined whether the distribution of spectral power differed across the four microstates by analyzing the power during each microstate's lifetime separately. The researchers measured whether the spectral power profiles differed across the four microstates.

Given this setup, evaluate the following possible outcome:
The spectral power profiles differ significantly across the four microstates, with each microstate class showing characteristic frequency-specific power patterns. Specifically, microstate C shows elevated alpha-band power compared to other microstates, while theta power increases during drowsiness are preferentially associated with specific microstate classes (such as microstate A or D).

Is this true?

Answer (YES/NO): NO